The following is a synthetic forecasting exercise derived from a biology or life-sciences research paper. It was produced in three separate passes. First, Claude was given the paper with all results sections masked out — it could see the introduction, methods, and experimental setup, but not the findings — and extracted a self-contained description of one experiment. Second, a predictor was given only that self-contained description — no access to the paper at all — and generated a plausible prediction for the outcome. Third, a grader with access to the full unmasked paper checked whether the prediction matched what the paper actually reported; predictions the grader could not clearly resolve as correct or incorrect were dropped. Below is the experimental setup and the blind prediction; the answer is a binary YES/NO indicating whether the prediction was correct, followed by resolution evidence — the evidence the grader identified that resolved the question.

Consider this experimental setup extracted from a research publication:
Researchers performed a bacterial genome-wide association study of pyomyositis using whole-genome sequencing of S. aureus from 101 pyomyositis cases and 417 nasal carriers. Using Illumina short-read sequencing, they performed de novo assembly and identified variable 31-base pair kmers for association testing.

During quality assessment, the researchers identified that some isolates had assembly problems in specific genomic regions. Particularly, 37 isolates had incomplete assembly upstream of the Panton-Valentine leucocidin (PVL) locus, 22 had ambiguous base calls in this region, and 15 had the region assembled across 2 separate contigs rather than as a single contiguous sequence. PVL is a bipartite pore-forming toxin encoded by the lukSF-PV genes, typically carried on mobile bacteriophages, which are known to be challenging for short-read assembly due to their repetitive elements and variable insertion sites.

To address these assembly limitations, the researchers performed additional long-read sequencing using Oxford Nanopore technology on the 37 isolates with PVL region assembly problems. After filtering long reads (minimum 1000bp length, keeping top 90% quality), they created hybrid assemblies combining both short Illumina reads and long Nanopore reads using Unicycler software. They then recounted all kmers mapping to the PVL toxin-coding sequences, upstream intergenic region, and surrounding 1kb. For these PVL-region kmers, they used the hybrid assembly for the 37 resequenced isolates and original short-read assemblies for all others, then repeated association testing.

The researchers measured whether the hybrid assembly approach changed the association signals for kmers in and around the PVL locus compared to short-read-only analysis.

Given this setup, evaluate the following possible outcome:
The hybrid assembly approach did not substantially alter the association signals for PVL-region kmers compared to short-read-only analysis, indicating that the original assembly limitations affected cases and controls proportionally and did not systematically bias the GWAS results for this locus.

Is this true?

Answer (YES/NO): NO